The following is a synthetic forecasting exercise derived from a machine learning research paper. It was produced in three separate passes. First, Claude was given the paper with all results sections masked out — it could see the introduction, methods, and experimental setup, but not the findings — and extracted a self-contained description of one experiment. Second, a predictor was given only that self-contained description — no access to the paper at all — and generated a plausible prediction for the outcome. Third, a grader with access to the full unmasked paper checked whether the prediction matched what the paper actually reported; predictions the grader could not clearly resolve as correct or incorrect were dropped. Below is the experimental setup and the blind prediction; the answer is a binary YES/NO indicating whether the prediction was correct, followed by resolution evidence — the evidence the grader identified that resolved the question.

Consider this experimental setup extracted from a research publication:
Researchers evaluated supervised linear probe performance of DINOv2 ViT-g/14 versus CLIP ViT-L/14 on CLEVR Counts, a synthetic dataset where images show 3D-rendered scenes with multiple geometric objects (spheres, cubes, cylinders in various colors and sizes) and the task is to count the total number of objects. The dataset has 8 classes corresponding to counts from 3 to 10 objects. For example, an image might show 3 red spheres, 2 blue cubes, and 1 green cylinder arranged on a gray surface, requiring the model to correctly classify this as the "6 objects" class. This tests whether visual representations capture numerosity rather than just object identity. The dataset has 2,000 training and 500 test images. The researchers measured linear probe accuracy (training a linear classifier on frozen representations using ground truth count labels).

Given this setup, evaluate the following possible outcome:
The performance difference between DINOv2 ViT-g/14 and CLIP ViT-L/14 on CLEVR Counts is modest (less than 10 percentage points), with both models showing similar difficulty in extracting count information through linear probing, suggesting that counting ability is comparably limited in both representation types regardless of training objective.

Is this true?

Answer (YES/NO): YES